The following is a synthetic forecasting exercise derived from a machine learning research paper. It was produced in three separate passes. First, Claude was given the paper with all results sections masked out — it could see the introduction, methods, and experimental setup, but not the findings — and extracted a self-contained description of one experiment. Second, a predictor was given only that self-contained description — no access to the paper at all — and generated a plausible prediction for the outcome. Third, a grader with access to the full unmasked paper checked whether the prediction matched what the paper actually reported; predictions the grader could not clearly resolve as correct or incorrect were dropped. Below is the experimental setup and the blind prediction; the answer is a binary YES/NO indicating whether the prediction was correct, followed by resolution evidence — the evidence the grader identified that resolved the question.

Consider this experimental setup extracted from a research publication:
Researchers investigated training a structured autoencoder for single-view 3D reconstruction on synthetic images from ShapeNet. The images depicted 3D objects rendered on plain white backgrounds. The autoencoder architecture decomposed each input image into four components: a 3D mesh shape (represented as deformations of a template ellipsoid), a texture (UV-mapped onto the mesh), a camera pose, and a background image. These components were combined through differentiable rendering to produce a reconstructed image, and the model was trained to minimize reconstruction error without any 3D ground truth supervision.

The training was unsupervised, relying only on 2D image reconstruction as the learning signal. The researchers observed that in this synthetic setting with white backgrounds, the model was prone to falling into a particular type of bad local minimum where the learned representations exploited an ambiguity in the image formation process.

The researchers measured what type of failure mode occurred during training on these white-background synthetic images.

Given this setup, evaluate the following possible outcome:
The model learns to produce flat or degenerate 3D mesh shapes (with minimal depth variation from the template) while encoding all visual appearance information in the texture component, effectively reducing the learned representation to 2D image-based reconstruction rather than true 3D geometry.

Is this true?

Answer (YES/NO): NO